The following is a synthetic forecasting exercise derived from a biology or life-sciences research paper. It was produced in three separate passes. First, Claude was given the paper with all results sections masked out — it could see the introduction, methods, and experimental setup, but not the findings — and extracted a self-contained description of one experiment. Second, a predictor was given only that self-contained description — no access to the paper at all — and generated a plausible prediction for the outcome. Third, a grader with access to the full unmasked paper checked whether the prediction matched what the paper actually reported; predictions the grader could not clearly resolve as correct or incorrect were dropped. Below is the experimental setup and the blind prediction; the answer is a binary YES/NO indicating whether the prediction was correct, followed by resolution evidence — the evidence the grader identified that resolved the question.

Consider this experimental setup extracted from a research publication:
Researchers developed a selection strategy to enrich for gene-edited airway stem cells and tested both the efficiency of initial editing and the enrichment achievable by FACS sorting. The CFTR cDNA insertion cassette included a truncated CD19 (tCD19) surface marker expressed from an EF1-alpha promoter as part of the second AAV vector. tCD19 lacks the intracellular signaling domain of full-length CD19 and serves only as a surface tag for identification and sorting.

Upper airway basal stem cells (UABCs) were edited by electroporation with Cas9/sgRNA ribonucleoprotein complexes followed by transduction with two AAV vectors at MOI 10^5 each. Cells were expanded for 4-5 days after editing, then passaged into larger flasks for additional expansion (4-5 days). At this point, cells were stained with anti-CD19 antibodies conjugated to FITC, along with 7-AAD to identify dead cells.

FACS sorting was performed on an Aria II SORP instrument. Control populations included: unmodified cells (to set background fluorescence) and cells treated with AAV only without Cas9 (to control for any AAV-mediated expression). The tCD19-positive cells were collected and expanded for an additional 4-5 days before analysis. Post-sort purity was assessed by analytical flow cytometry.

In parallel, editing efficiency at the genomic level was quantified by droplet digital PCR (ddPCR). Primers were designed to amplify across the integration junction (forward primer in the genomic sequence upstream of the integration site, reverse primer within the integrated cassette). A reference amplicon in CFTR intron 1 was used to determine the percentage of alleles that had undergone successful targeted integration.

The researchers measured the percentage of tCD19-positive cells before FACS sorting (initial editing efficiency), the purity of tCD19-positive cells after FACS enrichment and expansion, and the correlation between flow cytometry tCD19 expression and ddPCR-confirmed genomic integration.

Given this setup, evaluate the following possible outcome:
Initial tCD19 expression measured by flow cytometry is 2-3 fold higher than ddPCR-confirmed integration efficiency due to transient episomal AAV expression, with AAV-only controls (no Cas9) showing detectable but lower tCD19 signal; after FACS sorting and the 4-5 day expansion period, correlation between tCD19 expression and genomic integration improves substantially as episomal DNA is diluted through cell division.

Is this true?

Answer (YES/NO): NO